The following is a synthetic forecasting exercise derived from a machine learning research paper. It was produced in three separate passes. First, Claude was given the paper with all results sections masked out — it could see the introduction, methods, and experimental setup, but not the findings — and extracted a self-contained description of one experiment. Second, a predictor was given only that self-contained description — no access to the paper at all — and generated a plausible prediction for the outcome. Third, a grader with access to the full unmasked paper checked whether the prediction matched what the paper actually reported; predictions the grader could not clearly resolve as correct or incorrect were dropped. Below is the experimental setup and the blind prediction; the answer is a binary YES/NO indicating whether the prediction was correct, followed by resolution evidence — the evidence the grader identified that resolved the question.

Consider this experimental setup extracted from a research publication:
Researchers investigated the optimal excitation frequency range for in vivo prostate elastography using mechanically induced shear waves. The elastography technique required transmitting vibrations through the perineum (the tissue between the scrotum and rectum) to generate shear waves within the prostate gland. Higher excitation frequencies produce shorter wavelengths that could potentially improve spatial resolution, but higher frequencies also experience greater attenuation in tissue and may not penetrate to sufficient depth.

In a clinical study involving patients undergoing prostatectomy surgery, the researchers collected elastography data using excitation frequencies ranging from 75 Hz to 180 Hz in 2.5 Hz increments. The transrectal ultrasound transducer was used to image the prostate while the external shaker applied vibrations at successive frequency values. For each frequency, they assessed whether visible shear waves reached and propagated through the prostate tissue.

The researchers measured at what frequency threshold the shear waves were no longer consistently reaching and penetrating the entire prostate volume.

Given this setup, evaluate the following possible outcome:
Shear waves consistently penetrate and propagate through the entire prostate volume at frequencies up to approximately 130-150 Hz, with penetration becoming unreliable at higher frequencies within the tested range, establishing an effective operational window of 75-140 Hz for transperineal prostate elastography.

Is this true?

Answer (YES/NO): NO